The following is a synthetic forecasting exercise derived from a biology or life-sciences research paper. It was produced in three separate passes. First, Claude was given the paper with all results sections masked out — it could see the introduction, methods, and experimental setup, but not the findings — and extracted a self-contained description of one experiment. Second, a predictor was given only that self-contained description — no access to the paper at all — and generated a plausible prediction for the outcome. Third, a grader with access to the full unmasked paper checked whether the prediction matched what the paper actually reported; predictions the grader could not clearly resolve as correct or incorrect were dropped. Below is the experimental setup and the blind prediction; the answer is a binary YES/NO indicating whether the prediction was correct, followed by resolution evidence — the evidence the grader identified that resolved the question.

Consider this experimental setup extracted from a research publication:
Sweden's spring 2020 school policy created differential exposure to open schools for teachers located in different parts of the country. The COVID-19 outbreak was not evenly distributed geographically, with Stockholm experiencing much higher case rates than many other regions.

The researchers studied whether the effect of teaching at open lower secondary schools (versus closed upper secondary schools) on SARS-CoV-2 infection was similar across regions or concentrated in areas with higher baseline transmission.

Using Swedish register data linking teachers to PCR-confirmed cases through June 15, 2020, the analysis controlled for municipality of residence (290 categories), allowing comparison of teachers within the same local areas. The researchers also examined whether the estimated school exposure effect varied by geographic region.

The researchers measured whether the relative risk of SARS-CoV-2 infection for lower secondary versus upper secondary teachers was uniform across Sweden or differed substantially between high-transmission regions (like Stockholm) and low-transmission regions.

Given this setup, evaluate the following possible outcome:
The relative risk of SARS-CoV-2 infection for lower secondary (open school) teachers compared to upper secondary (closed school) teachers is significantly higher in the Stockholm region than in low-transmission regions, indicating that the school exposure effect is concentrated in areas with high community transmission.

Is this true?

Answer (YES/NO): NO